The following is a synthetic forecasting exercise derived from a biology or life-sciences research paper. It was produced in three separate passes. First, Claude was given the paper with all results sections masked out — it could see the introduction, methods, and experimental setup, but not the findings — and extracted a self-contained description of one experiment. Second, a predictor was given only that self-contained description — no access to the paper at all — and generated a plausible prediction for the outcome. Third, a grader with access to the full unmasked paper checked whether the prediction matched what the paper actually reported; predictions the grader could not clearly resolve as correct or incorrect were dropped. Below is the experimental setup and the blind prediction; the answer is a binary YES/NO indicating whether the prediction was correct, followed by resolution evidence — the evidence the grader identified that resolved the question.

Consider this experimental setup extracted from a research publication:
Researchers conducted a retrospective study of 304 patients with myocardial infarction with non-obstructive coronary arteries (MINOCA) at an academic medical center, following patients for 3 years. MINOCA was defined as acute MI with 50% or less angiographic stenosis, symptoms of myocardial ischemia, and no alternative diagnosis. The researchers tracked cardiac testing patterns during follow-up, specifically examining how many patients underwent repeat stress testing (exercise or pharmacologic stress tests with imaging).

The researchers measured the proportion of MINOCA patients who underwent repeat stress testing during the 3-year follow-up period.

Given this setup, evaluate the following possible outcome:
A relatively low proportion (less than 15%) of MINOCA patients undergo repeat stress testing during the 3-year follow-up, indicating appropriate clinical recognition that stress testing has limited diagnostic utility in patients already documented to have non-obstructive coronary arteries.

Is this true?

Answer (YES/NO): NO